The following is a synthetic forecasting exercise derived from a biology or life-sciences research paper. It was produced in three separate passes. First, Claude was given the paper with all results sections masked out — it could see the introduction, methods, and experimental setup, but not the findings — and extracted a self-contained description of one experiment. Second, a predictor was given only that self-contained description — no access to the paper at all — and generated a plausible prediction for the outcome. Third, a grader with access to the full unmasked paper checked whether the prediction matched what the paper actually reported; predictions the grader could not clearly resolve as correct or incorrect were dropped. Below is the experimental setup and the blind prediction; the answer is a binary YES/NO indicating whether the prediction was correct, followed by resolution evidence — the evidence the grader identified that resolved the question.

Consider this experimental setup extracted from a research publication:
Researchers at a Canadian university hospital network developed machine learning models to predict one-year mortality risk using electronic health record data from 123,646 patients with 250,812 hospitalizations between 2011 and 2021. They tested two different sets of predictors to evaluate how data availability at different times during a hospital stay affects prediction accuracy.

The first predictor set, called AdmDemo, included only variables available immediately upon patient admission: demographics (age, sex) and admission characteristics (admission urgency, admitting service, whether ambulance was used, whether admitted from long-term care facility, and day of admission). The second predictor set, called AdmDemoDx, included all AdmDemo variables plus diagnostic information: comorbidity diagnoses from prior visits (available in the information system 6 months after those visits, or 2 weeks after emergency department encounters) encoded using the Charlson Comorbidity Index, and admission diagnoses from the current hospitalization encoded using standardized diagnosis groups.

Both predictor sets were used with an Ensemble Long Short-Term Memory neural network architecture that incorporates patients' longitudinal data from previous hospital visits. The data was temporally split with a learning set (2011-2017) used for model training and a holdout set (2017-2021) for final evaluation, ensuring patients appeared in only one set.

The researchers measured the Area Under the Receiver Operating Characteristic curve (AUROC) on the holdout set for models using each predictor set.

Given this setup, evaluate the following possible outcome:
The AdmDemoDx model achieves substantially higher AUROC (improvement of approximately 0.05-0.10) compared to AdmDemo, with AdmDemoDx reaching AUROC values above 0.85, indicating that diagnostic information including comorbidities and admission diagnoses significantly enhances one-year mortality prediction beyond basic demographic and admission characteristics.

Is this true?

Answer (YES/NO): NO